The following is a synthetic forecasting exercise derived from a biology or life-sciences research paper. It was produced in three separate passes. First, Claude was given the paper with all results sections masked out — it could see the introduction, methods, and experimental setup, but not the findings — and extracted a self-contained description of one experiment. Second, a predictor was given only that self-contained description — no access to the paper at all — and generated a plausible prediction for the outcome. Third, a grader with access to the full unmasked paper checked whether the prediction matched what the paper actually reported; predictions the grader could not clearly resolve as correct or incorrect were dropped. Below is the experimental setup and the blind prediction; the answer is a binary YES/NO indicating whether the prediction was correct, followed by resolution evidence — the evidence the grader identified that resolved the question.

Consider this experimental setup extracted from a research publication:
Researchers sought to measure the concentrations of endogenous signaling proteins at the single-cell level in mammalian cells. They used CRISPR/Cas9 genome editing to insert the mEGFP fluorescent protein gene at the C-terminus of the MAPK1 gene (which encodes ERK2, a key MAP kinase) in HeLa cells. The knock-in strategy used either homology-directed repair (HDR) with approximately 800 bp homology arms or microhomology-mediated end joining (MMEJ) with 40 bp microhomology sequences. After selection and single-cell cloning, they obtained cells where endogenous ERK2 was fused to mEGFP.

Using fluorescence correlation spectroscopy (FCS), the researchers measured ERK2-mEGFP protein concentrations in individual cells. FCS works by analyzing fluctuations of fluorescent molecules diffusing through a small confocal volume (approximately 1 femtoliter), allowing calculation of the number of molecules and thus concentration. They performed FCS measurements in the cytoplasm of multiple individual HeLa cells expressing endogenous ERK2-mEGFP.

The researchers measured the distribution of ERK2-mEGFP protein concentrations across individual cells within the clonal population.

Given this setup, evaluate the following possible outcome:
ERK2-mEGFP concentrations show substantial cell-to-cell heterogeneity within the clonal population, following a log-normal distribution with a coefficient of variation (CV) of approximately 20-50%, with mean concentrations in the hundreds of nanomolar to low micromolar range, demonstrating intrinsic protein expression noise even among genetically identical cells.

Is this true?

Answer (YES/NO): NO